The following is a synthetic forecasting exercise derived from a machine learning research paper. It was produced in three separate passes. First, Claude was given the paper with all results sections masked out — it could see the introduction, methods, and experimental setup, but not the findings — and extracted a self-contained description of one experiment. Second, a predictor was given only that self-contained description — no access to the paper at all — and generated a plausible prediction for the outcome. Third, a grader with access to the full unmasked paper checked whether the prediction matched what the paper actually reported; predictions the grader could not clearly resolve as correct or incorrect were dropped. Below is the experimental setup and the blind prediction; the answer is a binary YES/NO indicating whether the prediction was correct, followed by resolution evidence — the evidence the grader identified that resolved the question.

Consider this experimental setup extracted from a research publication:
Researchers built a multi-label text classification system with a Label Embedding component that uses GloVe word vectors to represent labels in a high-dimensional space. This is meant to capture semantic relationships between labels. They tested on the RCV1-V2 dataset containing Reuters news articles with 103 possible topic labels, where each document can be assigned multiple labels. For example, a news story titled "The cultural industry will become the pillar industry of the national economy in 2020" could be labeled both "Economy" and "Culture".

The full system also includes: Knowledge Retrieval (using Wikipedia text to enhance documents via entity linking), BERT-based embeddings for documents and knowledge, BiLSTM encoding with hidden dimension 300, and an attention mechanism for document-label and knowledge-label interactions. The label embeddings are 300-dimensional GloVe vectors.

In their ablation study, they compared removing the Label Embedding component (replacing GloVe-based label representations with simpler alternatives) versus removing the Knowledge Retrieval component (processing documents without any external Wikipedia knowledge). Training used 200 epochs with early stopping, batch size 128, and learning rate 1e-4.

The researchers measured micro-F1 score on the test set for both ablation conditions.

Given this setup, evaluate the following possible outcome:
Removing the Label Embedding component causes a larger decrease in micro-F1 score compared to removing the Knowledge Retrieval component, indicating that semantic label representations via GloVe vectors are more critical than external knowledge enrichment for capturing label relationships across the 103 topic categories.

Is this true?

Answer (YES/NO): NO